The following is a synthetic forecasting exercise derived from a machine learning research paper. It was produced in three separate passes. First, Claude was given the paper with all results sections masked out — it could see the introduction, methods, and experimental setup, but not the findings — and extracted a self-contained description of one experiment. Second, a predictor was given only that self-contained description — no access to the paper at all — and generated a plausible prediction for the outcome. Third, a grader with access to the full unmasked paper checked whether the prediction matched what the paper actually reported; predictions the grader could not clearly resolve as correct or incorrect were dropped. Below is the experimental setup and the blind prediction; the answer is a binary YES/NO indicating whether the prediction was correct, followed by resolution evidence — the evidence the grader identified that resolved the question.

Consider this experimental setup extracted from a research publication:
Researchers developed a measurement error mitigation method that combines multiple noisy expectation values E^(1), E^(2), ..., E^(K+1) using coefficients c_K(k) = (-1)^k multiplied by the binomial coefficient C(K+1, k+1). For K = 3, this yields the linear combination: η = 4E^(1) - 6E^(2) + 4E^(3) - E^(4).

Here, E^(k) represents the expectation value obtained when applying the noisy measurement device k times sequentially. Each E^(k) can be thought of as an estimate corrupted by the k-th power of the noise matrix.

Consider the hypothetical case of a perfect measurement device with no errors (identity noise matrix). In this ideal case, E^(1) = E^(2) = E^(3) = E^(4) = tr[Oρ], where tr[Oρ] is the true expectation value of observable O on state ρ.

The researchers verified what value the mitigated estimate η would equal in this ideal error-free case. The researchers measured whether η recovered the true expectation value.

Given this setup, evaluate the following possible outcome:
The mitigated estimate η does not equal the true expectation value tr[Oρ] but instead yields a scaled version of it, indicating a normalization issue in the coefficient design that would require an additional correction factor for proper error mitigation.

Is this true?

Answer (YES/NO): NO